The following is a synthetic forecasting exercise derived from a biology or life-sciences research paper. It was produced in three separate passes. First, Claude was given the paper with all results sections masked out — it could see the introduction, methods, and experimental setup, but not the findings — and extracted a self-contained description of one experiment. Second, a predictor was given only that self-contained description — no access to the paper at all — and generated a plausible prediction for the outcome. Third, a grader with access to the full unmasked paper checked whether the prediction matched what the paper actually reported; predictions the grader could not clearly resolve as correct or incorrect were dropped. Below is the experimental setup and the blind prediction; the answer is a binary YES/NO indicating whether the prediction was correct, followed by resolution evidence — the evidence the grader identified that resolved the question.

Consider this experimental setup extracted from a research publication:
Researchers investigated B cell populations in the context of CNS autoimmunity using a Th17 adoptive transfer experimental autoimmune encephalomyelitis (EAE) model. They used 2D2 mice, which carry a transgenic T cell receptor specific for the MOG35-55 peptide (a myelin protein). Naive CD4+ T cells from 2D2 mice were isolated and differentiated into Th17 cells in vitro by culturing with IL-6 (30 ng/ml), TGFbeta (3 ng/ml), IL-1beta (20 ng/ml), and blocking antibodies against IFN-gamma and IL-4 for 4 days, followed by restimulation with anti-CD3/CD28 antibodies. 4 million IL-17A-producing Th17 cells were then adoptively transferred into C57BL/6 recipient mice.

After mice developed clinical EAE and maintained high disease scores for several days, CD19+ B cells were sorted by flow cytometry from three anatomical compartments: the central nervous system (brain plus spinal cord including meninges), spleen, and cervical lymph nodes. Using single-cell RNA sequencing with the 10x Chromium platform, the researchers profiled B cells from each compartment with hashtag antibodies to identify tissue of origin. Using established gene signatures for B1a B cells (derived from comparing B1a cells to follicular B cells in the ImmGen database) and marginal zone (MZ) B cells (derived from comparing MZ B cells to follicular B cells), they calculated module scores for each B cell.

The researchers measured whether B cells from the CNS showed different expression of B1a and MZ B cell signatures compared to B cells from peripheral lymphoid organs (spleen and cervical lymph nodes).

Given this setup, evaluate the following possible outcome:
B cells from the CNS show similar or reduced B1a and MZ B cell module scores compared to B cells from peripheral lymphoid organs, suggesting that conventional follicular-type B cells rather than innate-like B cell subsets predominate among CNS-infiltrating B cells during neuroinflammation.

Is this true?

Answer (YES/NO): NO